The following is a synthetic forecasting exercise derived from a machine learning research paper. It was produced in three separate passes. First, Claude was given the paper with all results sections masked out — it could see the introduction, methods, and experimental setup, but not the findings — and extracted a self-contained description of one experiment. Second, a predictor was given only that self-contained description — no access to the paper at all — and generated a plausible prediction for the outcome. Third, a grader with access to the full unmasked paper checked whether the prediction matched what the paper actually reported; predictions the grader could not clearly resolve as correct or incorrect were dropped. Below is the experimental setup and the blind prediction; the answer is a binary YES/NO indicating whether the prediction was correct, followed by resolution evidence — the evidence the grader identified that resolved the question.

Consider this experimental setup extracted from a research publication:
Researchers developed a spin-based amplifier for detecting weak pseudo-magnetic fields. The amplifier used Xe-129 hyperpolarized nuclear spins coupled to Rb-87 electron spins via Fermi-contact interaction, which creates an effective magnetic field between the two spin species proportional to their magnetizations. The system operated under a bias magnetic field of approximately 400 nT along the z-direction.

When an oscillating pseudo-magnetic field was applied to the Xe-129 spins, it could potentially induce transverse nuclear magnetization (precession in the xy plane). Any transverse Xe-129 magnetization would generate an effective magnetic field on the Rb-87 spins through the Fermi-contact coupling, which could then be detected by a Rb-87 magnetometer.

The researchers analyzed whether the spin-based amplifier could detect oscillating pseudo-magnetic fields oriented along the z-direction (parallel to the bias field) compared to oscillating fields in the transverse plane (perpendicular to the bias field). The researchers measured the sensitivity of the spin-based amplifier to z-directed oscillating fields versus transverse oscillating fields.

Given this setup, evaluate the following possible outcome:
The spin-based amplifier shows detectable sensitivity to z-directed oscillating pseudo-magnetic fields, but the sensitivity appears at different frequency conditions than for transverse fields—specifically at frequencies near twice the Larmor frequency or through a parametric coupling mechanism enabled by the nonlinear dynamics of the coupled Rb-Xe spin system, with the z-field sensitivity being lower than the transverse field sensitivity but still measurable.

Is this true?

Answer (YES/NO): NO